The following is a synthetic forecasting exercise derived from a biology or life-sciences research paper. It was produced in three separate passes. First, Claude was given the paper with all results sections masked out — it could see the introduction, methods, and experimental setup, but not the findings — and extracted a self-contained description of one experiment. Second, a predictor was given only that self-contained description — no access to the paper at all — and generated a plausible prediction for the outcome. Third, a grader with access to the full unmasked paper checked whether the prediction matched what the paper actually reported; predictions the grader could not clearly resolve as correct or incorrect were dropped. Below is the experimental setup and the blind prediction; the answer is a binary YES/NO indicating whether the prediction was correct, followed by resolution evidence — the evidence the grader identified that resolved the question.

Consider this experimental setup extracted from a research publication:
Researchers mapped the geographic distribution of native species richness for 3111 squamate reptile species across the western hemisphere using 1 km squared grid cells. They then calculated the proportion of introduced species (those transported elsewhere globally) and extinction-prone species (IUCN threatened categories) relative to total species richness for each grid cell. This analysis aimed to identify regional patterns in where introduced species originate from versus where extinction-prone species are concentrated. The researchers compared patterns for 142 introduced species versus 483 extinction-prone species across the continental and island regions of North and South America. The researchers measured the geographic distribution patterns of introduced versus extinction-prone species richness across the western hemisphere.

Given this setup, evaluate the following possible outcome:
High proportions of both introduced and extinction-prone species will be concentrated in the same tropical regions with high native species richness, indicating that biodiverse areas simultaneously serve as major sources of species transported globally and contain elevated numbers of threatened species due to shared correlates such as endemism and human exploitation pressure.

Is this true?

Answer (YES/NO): NO